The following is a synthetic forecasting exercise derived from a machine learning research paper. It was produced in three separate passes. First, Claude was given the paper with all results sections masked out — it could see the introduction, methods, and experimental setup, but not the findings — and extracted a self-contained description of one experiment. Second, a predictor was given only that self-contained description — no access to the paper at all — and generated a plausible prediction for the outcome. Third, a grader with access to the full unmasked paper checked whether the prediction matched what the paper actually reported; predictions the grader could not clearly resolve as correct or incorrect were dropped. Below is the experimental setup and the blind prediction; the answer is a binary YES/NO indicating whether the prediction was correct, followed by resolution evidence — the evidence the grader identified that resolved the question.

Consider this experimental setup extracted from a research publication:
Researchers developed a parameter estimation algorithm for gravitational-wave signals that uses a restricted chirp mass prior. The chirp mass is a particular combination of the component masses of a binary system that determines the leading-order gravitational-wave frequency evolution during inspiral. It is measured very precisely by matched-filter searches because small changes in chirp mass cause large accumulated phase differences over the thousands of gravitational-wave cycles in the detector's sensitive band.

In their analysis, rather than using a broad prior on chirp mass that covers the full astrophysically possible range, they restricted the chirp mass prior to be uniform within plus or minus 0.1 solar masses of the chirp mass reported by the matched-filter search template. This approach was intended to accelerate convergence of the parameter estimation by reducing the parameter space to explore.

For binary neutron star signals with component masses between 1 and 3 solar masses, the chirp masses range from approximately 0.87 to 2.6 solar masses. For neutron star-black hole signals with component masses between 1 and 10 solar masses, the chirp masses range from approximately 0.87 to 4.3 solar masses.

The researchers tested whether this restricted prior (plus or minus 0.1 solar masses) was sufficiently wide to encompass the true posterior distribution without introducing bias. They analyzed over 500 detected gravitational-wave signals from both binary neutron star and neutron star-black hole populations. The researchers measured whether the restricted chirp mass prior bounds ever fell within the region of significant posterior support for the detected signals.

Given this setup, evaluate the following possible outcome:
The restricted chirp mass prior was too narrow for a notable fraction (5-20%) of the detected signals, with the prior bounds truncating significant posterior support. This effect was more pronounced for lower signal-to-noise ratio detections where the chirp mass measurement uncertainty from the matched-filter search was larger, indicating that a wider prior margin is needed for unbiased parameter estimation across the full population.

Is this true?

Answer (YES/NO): NO